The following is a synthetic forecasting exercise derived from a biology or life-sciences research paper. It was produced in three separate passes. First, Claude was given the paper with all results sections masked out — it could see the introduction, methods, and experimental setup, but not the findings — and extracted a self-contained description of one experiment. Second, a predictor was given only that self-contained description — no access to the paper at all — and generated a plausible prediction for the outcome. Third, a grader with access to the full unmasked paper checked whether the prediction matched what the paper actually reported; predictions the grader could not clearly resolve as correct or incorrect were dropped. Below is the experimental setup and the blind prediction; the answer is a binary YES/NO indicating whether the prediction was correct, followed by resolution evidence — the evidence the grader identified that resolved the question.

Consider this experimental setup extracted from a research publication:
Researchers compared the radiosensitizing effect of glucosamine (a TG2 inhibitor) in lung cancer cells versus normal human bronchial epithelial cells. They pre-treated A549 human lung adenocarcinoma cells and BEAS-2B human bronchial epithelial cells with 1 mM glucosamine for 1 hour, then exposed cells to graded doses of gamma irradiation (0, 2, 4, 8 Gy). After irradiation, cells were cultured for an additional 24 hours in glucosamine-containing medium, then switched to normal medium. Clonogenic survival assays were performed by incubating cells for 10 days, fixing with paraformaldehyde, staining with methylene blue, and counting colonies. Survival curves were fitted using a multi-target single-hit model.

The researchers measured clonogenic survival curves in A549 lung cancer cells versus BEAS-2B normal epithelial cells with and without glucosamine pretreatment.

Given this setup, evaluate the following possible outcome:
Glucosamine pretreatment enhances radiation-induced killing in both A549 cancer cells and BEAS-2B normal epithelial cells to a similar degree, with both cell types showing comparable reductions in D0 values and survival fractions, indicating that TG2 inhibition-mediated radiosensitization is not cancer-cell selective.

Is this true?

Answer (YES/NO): NO